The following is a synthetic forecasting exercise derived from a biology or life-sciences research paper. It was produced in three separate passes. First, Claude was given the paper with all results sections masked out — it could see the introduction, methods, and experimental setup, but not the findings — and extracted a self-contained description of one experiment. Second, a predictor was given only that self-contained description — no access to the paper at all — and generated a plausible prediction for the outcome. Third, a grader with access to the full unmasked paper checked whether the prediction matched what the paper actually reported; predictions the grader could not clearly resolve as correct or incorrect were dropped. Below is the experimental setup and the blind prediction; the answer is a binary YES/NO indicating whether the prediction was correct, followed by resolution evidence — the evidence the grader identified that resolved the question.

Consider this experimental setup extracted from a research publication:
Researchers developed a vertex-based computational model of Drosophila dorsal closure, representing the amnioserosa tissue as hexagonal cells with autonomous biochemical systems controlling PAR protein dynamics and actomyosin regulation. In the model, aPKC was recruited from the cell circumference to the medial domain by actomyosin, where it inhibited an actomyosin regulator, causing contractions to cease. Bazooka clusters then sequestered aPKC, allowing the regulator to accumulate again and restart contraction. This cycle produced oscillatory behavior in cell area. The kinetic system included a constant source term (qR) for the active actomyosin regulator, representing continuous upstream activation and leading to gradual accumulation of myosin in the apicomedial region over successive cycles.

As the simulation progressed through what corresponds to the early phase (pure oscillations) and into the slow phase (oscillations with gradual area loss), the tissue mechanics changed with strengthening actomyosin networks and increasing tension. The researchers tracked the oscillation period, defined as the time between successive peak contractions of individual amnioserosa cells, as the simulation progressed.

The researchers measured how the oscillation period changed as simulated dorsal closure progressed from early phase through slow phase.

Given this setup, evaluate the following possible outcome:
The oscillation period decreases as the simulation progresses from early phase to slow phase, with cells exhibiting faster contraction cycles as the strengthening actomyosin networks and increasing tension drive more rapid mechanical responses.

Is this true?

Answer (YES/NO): NO